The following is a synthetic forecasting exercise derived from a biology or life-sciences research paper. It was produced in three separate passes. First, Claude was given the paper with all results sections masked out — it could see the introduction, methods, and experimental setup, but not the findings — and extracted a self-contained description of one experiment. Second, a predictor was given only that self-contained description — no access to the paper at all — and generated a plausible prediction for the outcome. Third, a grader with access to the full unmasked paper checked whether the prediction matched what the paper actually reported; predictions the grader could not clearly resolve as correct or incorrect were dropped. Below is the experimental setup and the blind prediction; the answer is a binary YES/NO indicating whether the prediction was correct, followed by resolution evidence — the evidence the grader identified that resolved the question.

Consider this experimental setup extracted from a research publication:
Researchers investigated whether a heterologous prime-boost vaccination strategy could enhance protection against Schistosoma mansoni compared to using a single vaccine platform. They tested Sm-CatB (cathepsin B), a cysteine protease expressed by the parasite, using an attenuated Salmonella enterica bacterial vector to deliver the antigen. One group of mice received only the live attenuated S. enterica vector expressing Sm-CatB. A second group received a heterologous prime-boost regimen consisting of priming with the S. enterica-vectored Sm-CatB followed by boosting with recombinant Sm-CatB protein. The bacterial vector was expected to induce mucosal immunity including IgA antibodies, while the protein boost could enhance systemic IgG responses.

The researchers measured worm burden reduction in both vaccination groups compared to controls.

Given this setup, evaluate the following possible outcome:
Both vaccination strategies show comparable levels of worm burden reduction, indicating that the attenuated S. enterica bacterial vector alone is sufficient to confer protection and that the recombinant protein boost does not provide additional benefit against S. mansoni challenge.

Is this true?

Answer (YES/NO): NO